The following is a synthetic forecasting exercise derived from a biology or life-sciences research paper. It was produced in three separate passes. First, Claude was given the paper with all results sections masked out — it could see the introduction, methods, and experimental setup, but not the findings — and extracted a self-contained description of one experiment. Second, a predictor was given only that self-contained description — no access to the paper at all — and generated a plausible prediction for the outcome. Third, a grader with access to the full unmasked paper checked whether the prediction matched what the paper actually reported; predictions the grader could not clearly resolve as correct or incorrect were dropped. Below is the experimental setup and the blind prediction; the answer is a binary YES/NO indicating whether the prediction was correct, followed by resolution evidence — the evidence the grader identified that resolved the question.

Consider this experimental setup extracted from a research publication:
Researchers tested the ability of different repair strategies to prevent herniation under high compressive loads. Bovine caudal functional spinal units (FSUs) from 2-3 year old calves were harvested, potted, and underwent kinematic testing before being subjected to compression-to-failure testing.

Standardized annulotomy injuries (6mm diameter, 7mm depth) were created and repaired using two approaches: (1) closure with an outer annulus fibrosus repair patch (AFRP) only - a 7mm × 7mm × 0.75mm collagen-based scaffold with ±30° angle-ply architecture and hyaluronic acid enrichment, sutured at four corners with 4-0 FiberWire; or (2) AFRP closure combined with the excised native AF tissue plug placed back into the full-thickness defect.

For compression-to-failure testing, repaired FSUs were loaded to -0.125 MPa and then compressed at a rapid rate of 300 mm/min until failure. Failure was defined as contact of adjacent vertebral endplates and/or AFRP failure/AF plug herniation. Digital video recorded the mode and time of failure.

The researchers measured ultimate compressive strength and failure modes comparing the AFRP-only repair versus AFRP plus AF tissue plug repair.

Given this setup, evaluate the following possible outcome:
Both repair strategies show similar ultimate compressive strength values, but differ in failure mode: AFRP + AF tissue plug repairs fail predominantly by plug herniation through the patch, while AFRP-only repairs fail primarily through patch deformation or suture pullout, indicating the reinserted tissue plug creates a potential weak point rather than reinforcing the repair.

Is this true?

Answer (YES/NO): NO